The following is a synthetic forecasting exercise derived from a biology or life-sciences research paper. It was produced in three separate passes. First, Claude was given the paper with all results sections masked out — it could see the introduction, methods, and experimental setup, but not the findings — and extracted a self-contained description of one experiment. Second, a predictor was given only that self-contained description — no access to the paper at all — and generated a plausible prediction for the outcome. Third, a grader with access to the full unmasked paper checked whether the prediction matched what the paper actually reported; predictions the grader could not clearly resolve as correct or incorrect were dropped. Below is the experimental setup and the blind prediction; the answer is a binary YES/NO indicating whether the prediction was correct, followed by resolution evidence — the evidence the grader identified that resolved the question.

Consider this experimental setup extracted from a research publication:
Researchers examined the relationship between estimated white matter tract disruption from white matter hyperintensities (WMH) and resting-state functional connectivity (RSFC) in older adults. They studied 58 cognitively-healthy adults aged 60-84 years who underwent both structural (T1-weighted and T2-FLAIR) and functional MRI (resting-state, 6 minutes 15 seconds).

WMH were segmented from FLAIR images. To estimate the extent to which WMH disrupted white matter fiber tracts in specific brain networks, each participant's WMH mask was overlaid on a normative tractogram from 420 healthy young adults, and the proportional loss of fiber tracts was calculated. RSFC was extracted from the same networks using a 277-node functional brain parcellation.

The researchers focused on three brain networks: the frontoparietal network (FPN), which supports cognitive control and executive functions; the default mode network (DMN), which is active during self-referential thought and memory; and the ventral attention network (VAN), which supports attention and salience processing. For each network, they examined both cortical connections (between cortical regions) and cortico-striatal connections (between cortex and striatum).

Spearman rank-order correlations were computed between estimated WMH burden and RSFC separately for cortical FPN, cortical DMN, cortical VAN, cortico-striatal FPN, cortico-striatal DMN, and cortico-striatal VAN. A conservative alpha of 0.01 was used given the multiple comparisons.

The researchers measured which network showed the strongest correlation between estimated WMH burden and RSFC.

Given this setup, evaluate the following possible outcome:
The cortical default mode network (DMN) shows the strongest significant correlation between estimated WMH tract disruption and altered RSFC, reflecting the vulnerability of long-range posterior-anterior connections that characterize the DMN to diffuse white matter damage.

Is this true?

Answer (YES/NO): NO